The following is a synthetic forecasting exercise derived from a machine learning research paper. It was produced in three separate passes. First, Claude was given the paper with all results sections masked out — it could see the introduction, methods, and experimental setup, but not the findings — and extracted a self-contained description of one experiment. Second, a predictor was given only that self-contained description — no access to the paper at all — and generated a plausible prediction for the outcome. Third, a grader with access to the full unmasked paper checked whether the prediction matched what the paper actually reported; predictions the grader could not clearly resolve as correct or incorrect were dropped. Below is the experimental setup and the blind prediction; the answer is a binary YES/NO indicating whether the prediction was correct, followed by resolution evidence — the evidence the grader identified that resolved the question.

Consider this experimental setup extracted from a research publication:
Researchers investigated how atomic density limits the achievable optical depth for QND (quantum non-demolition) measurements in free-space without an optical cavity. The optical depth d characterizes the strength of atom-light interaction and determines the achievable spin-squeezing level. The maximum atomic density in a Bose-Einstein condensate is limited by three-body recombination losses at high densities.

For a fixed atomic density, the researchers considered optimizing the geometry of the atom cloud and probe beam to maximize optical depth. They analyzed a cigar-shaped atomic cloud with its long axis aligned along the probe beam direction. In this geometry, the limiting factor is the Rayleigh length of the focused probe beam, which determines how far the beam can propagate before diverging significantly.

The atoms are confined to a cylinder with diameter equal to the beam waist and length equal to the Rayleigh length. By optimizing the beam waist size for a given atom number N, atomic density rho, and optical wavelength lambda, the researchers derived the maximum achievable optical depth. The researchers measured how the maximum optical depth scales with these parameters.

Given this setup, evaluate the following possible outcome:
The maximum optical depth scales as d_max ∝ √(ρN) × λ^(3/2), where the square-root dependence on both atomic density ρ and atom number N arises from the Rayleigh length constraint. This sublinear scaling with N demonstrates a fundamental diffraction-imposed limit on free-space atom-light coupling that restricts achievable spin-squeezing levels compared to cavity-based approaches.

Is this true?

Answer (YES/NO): NO